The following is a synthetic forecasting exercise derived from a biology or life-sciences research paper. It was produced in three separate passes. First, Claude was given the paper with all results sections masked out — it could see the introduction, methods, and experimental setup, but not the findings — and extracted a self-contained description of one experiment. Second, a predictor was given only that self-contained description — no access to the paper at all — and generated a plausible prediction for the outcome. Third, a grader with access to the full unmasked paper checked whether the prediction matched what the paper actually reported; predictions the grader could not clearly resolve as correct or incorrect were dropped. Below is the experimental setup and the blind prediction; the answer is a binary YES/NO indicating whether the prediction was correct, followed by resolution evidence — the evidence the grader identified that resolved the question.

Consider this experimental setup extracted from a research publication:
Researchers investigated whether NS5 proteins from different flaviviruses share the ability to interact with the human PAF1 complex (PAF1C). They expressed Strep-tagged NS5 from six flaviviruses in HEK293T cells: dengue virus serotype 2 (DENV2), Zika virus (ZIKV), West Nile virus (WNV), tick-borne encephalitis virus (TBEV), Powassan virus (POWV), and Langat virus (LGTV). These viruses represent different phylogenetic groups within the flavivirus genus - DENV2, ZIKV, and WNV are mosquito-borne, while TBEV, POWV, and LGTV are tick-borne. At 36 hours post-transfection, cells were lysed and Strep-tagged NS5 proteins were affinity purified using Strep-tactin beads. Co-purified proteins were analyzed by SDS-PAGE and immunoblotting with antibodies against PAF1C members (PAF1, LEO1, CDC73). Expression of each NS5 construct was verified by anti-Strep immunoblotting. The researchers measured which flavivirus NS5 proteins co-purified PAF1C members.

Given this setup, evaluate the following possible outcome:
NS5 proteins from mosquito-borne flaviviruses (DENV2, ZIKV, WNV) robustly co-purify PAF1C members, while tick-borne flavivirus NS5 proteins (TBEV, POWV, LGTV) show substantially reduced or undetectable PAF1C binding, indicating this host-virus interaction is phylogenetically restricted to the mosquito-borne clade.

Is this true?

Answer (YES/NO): NO